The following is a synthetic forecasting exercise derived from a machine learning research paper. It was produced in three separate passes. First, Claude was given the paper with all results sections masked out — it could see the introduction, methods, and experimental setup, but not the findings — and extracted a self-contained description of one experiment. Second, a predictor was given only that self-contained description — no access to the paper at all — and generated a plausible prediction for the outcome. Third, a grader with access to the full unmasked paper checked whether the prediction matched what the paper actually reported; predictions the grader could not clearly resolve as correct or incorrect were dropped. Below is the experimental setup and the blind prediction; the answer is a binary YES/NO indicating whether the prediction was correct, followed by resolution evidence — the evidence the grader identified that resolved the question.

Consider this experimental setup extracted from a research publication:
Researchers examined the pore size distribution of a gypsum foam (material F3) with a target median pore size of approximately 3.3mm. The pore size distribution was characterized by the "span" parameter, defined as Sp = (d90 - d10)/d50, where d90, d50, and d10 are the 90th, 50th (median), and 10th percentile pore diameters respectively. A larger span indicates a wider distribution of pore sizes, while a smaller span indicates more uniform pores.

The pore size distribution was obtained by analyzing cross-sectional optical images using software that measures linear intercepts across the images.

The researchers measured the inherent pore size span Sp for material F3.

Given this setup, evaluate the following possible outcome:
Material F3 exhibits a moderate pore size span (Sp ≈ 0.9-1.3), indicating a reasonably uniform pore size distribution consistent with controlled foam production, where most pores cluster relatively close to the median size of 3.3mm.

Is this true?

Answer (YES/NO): YES